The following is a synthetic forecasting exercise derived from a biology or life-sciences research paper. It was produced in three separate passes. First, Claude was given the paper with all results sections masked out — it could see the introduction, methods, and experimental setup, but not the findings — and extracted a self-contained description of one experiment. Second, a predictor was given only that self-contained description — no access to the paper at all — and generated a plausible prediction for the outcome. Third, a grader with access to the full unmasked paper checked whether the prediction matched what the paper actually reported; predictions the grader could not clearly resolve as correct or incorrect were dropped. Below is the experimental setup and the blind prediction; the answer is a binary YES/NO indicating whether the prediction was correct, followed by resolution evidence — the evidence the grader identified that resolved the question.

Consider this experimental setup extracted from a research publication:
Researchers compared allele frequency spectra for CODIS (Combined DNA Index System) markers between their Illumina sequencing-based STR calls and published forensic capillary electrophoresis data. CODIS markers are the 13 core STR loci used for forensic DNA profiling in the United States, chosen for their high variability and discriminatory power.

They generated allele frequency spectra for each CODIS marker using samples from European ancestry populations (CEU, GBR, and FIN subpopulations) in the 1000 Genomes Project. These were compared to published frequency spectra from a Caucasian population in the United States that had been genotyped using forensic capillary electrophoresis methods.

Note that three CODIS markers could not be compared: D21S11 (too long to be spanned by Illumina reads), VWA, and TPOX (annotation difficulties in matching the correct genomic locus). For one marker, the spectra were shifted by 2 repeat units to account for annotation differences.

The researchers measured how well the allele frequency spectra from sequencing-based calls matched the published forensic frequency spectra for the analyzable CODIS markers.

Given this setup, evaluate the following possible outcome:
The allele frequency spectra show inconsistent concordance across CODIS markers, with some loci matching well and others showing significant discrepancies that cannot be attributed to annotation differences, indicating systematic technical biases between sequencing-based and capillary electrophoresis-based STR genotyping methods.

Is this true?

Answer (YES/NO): YES